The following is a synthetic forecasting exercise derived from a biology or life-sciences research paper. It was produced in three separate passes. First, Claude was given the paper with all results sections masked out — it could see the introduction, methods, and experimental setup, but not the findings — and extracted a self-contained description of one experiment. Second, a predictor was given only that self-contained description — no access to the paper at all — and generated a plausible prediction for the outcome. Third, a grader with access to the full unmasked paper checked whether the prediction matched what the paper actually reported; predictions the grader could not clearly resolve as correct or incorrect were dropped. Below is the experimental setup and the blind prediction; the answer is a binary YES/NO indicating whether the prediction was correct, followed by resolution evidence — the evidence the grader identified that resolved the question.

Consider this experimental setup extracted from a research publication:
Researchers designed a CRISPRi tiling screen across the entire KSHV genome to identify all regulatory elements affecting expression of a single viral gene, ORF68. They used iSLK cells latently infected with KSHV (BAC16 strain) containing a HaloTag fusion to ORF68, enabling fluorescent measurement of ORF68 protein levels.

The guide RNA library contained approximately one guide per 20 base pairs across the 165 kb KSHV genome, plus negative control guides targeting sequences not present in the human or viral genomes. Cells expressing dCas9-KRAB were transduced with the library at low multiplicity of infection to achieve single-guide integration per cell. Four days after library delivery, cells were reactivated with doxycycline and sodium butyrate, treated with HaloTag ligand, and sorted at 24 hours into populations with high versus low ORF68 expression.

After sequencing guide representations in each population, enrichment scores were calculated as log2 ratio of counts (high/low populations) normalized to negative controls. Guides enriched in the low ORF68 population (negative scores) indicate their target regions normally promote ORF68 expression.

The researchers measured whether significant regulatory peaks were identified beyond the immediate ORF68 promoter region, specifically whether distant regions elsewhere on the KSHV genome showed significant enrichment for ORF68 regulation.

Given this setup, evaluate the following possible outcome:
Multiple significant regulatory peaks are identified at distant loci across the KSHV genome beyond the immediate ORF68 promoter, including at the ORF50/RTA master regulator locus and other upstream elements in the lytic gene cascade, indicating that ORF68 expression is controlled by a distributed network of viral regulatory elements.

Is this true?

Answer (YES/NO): YES